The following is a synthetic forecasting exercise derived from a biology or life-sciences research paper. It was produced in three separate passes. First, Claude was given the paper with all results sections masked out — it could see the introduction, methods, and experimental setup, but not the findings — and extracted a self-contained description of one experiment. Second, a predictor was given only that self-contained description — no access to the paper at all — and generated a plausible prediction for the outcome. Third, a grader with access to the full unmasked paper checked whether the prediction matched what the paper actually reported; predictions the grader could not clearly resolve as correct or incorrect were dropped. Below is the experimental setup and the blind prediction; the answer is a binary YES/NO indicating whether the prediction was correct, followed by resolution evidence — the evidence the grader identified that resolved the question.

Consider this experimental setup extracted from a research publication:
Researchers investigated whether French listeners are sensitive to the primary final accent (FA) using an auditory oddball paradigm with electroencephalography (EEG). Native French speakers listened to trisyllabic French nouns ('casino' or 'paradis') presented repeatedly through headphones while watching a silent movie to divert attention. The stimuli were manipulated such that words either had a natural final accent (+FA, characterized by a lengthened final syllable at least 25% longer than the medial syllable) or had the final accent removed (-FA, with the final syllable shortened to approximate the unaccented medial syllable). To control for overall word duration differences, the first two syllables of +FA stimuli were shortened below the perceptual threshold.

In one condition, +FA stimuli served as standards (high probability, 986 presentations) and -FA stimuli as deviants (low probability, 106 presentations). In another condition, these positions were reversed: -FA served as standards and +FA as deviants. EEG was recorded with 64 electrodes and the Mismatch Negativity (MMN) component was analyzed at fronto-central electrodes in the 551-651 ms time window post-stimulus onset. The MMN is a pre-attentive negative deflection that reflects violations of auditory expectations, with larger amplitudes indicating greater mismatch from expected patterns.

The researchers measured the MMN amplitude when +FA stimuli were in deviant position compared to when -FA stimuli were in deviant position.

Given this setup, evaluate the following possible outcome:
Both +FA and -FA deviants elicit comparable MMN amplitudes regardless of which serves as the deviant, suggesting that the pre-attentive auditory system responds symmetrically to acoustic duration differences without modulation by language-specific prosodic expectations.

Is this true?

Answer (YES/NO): NO